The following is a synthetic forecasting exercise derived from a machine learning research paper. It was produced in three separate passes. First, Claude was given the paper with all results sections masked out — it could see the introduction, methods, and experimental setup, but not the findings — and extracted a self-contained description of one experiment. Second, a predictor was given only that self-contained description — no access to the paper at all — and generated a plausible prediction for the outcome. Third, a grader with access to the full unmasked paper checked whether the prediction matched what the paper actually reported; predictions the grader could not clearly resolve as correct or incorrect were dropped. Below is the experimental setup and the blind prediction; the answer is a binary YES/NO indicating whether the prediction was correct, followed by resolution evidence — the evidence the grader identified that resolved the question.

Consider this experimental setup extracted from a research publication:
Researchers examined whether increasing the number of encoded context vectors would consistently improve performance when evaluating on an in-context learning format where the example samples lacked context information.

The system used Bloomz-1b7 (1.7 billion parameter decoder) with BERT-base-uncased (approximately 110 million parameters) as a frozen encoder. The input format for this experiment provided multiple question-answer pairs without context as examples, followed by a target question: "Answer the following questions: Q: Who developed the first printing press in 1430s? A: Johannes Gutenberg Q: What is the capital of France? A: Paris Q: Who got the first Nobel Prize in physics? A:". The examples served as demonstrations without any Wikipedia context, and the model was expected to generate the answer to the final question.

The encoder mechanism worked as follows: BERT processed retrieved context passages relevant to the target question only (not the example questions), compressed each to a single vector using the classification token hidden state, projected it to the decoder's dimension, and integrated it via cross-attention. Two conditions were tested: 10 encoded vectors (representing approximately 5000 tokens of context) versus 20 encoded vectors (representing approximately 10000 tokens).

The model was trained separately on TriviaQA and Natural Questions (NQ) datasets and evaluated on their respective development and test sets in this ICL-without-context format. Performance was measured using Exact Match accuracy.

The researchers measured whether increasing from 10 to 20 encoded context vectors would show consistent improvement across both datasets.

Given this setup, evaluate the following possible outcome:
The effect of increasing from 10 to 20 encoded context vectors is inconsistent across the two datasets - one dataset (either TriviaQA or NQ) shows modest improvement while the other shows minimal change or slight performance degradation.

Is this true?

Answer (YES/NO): YES